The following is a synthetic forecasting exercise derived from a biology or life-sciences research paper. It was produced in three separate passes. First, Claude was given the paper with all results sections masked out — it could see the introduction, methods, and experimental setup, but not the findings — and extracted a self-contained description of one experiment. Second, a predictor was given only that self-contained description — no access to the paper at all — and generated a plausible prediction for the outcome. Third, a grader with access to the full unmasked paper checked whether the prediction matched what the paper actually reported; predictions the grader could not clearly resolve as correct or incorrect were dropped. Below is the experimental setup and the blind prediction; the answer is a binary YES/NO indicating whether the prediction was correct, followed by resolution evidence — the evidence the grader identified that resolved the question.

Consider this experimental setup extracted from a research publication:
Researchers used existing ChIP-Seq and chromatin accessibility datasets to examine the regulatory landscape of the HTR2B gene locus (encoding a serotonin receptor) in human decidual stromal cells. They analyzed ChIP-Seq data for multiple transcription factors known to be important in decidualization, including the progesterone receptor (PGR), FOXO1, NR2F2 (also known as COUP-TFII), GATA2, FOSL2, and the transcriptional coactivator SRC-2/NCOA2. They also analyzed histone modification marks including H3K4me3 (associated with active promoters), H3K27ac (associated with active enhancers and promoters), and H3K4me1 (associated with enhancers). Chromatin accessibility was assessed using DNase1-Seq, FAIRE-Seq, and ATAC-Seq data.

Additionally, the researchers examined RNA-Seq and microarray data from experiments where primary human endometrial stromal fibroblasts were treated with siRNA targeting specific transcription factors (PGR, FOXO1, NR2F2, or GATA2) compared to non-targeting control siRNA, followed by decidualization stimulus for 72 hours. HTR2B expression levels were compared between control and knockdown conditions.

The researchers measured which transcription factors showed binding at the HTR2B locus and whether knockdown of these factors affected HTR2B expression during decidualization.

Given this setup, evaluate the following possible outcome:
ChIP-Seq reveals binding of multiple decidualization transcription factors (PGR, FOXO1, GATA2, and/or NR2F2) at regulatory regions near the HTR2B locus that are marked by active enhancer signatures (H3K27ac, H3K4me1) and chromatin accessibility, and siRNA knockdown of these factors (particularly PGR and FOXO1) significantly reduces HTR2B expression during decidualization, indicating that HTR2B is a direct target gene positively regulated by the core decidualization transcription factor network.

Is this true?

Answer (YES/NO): NO